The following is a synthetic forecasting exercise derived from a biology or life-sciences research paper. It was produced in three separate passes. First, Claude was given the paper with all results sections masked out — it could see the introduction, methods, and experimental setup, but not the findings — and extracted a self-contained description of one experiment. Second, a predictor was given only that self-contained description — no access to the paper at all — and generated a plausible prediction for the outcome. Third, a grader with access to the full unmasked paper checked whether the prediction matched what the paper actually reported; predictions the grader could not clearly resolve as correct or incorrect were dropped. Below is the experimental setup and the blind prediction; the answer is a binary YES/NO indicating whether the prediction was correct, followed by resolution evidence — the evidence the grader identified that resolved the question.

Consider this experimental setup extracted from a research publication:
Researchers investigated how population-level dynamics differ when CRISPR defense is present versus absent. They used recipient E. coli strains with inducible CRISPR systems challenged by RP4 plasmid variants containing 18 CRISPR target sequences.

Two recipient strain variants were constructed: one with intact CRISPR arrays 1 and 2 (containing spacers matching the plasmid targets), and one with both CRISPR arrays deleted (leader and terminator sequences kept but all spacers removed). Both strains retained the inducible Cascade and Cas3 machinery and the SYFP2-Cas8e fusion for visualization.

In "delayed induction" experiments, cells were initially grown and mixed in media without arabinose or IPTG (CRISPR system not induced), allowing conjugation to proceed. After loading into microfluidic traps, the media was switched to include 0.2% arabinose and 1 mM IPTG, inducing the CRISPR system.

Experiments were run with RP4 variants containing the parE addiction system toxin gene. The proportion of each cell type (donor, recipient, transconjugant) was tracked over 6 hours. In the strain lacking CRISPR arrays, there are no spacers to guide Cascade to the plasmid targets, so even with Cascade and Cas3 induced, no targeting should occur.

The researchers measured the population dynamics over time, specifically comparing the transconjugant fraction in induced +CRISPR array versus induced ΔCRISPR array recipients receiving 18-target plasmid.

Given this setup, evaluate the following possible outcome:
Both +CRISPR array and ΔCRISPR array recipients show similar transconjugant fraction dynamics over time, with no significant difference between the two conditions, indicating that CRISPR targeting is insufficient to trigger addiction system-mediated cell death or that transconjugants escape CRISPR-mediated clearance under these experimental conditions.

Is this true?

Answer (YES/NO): NO